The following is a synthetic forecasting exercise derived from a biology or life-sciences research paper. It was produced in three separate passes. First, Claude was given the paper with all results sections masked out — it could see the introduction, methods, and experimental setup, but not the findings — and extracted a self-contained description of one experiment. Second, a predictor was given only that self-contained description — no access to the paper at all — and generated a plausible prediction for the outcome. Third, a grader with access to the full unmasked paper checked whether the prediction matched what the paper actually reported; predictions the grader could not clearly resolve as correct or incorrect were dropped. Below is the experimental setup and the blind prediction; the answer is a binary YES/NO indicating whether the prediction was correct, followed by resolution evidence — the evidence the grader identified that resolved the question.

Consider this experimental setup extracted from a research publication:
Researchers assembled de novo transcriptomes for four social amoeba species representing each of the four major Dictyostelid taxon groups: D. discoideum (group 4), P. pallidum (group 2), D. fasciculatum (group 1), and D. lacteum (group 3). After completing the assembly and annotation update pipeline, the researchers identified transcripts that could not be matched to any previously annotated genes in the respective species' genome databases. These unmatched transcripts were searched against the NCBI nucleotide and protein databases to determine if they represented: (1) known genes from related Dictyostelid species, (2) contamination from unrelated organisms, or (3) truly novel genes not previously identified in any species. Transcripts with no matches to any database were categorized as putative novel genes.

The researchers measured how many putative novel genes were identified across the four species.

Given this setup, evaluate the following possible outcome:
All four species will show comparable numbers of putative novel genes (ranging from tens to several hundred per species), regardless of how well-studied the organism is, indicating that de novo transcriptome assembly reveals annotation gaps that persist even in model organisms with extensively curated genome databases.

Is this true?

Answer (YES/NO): NO